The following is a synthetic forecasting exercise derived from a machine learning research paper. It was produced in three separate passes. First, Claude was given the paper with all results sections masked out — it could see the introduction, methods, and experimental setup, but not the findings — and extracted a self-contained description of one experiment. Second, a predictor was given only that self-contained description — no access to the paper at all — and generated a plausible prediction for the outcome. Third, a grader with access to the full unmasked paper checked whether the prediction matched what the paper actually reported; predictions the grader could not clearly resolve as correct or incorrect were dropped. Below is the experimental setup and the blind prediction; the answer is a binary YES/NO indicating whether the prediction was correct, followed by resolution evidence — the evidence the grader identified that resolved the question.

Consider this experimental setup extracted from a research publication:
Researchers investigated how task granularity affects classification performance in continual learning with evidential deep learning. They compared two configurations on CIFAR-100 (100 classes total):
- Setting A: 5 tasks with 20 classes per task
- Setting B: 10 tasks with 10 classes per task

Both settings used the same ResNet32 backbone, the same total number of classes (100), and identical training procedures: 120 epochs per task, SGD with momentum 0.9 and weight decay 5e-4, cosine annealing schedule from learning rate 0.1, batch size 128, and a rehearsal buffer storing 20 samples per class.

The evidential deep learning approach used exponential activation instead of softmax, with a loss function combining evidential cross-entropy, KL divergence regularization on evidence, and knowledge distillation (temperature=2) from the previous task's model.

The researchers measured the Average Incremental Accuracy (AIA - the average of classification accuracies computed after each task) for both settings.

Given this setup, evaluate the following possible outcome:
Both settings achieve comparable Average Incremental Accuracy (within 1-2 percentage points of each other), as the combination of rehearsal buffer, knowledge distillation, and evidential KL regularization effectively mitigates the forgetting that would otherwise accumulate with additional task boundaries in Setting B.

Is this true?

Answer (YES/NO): NO